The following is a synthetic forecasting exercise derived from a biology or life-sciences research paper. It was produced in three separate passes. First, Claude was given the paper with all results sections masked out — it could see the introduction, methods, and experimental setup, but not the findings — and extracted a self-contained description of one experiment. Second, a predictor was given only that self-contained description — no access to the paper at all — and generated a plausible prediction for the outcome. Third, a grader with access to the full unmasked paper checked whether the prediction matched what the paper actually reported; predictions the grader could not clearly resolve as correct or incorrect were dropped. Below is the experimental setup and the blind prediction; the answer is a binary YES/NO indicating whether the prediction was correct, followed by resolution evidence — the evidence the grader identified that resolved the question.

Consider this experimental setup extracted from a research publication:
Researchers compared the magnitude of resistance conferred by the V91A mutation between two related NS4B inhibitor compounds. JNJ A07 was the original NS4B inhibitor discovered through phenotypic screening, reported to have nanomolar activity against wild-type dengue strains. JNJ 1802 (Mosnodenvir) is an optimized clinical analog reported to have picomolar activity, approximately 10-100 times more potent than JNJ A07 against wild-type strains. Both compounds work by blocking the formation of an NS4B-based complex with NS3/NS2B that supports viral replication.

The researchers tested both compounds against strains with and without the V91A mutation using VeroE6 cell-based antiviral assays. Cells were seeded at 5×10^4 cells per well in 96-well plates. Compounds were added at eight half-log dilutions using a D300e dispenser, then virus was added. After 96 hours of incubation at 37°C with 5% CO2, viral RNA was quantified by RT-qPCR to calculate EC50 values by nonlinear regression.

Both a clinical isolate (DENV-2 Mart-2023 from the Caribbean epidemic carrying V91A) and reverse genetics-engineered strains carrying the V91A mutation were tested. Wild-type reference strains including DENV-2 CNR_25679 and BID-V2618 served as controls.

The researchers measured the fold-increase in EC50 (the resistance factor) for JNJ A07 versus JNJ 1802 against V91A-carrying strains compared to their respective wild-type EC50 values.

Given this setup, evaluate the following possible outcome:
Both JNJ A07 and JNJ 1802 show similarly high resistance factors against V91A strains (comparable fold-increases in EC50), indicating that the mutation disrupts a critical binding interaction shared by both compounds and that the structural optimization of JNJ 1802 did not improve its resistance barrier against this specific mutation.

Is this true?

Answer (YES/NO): NO